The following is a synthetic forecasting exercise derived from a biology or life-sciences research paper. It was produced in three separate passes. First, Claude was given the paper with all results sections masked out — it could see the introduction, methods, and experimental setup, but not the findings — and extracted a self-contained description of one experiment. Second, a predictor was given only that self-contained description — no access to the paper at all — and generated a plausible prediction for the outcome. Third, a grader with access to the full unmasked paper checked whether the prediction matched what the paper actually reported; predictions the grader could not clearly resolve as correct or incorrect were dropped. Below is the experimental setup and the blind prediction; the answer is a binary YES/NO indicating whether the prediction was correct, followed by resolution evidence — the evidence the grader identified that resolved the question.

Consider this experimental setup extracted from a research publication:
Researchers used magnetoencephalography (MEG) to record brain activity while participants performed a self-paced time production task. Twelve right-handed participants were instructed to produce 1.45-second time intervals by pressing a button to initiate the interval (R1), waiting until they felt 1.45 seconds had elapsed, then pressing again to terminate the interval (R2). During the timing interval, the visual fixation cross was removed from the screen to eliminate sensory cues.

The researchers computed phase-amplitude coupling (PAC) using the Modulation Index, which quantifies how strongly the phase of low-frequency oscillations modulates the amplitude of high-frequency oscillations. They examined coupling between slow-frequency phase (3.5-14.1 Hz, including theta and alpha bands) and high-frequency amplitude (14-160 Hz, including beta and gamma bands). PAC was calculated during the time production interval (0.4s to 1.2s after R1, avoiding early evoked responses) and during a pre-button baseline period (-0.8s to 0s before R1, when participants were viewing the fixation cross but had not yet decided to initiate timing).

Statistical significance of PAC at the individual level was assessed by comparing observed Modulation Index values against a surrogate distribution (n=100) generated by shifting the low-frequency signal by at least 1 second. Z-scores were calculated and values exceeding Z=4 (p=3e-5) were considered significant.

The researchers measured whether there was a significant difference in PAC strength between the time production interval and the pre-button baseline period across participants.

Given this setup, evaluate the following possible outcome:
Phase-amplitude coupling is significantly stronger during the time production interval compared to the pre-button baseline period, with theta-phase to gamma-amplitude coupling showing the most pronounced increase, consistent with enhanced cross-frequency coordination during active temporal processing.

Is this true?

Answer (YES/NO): NO